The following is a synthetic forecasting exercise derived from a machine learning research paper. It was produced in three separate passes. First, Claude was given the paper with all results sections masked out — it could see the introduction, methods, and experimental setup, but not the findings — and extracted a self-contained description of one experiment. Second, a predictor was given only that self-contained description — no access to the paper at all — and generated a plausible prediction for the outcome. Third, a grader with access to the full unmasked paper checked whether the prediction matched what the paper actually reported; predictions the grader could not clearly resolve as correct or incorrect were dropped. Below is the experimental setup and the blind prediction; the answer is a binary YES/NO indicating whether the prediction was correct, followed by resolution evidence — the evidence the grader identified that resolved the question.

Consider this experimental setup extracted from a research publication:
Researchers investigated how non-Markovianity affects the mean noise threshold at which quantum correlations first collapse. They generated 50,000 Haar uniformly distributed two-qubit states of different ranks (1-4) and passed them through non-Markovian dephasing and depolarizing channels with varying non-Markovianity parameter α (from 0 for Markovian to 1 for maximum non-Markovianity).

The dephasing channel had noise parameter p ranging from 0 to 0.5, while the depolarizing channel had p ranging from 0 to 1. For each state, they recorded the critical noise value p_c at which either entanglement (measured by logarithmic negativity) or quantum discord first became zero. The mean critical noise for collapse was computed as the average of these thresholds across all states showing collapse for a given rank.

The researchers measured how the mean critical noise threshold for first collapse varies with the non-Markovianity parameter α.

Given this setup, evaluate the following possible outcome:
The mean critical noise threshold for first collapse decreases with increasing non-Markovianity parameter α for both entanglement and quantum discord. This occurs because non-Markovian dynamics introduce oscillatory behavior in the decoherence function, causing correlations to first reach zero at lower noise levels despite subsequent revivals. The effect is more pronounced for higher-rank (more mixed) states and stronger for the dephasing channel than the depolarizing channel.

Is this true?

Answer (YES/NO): NO